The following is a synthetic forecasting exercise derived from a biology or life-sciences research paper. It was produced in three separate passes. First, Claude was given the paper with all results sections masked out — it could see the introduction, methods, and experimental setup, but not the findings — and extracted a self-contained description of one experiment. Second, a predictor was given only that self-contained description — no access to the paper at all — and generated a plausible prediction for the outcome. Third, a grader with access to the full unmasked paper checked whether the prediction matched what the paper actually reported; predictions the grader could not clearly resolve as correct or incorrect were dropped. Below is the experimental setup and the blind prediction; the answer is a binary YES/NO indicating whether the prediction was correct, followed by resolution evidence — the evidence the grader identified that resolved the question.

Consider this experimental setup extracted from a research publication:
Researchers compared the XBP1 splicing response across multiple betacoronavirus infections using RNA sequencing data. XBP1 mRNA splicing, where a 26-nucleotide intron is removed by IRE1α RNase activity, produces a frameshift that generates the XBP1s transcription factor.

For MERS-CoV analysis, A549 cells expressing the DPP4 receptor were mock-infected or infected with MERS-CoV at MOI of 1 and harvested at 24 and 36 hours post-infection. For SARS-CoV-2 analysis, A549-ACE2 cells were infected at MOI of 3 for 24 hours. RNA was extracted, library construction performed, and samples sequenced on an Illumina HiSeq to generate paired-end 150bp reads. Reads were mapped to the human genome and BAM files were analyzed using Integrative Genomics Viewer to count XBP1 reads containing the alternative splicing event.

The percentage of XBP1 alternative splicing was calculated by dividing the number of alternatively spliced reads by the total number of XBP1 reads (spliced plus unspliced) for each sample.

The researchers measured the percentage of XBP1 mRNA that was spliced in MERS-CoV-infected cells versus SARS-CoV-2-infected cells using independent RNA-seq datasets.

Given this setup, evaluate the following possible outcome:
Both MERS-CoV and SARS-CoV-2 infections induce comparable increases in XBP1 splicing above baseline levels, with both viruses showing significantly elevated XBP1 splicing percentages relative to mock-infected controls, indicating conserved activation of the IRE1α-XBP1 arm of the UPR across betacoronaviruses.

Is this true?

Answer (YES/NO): NO